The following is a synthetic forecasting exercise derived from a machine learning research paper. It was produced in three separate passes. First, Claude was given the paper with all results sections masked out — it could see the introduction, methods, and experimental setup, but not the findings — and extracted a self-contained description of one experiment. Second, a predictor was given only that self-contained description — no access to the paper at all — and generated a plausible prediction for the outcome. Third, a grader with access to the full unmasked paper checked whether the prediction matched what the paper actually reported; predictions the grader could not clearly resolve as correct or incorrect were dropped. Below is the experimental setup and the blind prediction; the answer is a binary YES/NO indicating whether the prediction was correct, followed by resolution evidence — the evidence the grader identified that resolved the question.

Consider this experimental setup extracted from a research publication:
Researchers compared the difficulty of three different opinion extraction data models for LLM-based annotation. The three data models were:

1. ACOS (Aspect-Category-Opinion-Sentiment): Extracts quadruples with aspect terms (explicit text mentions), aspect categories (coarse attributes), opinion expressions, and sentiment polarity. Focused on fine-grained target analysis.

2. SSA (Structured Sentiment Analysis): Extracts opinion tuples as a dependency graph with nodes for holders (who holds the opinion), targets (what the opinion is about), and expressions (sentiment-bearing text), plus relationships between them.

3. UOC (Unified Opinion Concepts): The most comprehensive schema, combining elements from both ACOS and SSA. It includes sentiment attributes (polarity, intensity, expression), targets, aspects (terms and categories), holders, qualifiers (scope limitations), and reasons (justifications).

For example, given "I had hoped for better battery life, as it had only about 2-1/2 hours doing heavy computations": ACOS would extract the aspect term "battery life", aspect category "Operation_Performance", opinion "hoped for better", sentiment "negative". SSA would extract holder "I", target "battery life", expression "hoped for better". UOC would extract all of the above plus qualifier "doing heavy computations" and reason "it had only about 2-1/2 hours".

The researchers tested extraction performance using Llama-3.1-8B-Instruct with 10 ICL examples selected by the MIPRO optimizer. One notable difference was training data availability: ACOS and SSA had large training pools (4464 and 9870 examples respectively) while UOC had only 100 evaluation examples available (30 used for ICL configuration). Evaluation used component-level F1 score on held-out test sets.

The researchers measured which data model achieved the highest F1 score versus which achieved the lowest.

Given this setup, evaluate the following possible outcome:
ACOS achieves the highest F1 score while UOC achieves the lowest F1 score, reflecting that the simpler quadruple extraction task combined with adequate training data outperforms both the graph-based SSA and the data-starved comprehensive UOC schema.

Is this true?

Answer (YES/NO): NO